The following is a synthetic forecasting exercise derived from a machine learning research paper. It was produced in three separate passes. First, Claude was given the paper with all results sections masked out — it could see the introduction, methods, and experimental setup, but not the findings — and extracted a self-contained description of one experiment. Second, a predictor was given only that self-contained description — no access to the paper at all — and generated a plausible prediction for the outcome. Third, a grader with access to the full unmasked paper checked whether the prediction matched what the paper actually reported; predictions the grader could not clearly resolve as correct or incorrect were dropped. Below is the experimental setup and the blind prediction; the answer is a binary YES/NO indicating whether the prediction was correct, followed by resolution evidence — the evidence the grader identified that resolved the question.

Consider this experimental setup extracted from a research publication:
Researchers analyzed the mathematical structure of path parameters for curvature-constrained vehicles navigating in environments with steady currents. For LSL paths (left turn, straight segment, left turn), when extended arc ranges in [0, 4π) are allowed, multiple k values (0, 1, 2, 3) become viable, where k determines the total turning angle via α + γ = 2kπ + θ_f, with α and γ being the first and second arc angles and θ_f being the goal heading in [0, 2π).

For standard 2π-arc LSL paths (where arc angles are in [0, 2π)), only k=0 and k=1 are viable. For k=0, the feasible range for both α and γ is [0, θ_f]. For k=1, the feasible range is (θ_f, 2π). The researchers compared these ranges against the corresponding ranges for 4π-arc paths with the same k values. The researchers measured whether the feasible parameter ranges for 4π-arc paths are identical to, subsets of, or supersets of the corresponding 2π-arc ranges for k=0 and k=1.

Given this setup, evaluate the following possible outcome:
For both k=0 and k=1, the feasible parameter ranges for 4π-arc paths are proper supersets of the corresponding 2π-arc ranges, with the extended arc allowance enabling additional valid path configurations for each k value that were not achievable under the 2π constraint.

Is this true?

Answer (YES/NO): NO